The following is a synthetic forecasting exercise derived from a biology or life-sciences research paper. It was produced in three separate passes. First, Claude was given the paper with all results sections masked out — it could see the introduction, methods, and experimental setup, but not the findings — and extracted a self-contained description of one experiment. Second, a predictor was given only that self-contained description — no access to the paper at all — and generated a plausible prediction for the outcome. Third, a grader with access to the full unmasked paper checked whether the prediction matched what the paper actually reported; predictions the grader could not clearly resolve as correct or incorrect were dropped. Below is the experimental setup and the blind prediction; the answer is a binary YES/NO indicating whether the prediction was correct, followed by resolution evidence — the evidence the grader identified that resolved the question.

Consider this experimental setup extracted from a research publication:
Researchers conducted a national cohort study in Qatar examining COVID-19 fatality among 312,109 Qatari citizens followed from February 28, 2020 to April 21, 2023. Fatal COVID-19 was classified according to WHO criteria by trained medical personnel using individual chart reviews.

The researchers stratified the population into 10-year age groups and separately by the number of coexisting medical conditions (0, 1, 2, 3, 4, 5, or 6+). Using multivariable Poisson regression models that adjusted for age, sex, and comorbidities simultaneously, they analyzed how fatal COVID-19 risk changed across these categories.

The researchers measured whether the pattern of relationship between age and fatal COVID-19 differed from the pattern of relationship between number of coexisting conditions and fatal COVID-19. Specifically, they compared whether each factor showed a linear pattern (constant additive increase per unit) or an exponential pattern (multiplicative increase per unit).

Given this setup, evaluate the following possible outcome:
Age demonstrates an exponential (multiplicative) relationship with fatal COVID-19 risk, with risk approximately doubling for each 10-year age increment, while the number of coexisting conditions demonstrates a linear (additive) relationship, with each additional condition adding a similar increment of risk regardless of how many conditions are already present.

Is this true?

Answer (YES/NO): YES